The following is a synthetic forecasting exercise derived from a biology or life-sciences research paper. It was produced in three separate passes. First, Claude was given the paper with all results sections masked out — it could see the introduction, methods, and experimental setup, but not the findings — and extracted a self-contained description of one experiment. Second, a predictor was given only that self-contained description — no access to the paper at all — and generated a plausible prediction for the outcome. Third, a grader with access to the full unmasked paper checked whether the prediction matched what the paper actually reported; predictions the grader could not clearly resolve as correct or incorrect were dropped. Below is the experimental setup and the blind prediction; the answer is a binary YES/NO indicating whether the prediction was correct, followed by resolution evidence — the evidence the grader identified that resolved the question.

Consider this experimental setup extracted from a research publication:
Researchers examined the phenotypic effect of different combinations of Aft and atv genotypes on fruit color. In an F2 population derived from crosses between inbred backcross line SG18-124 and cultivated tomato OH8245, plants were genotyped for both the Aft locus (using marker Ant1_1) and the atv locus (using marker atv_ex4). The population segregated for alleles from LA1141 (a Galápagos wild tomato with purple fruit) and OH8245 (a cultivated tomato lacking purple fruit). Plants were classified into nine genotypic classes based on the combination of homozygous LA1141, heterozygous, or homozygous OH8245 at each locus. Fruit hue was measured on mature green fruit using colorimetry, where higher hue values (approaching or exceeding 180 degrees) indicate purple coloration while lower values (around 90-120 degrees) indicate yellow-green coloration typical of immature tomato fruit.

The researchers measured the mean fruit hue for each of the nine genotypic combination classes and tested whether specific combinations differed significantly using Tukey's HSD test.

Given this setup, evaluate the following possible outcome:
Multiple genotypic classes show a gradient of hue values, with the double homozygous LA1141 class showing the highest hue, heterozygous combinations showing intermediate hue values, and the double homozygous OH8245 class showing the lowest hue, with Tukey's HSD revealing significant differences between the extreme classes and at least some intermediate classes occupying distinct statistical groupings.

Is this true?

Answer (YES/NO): NO